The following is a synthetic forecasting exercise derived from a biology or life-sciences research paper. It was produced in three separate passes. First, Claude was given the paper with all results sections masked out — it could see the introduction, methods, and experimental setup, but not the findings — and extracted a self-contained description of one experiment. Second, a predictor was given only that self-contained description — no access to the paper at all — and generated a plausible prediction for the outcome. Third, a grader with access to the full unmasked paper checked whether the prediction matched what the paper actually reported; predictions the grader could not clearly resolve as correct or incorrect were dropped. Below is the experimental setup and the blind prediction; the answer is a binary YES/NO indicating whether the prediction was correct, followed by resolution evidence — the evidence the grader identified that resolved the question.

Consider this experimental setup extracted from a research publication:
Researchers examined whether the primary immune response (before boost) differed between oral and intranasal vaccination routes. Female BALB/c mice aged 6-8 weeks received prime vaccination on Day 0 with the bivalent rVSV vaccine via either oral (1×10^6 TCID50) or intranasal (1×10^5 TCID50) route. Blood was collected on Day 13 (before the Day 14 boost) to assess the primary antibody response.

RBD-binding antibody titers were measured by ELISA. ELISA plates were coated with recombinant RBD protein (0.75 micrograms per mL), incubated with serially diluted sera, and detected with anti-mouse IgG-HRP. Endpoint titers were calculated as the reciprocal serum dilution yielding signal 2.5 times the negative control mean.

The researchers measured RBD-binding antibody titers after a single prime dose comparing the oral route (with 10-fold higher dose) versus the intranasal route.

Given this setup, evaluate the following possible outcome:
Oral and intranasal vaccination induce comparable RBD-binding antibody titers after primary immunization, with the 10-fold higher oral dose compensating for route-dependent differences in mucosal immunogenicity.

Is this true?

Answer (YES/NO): NO